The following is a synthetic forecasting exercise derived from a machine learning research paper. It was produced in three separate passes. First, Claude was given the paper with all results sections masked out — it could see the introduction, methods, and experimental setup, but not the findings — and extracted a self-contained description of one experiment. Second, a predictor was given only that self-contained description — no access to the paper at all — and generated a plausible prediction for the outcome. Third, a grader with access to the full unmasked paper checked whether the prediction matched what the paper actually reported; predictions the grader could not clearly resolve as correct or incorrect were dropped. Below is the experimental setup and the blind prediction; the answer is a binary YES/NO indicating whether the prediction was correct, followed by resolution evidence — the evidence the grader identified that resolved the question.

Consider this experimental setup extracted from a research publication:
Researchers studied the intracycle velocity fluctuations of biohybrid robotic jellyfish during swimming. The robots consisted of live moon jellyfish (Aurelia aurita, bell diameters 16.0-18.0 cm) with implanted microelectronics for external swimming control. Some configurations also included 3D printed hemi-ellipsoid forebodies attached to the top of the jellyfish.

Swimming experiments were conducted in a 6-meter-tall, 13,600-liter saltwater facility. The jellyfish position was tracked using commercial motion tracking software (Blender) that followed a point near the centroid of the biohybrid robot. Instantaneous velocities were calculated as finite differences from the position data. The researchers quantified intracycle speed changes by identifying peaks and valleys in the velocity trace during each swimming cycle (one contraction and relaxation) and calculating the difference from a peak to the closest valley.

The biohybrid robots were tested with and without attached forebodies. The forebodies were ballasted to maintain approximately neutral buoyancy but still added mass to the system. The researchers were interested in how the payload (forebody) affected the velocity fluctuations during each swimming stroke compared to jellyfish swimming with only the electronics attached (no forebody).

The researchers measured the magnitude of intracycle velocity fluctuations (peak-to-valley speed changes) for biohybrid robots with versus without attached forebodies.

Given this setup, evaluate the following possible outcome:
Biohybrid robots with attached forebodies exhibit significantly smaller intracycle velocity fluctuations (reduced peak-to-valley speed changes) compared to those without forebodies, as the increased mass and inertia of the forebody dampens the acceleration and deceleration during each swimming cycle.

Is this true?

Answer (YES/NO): YES